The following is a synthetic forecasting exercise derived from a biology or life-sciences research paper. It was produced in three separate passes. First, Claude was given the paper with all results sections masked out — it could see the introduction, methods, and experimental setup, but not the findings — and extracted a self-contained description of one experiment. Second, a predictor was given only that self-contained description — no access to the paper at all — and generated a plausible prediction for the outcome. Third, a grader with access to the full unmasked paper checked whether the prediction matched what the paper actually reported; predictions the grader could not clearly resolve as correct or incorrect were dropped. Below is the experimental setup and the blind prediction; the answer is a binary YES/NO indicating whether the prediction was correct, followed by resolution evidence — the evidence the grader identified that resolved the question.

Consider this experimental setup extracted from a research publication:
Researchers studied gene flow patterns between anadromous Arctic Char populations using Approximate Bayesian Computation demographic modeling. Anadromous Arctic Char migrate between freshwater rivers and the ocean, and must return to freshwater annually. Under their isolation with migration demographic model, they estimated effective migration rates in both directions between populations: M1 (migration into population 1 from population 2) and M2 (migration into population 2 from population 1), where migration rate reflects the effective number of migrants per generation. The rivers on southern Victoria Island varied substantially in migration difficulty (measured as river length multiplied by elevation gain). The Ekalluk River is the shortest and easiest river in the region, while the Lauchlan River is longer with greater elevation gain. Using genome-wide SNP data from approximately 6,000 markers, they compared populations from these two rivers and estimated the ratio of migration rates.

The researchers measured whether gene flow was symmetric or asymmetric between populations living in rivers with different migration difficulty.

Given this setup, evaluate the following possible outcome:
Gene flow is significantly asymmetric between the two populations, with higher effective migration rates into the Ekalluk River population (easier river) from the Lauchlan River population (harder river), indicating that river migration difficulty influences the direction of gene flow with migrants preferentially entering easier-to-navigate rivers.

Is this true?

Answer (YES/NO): NO